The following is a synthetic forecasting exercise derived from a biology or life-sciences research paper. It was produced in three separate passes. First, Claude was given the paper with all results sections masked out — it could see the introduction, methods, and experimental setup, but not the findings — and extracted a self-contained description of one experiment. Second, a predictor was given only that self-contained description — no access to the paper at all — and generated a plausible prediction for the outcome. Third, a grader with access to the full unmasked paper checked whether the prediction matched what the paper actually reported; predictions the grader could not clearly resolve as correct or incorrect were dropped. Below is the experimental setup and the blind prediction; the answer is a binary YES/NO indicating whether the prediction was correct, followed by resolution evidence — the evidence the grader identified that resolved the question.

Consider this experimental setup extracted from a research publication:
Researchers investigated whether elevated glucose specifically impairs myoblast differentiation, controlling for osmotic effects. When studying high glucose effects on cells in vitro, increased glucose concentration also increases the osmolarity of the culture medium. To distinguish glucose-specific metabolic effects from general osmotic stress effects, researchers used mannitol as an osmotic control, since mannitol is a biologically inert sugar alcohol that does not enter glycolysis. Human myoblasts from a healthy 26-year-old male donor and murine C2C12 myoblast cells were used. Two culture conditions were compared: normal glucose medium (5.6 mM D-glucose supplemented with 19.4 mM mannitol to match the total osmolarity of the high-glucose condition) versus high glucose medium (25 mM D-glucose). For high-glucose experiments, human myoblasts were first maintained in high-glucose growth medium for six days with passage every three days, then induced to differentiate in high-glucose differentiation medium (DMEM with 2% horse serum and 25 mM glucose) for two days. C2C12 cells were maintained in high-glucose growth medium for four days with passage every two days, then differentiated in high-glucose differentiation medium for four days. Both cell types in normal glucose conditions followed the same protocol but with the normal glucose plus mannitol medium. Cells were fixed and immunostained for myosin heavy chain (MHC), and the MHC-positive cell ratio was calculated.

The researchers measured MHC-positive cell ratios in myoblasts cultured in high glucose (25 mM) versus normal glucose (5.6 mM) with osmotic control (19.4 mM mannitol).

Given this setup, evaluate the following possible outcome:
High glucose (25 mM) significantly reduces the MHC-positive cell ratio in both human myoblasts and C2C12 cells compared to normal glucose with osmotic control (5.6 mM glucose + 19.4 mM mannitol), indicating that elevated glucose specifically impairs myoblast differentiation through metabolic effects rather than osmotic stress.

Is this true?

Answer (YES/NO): YES